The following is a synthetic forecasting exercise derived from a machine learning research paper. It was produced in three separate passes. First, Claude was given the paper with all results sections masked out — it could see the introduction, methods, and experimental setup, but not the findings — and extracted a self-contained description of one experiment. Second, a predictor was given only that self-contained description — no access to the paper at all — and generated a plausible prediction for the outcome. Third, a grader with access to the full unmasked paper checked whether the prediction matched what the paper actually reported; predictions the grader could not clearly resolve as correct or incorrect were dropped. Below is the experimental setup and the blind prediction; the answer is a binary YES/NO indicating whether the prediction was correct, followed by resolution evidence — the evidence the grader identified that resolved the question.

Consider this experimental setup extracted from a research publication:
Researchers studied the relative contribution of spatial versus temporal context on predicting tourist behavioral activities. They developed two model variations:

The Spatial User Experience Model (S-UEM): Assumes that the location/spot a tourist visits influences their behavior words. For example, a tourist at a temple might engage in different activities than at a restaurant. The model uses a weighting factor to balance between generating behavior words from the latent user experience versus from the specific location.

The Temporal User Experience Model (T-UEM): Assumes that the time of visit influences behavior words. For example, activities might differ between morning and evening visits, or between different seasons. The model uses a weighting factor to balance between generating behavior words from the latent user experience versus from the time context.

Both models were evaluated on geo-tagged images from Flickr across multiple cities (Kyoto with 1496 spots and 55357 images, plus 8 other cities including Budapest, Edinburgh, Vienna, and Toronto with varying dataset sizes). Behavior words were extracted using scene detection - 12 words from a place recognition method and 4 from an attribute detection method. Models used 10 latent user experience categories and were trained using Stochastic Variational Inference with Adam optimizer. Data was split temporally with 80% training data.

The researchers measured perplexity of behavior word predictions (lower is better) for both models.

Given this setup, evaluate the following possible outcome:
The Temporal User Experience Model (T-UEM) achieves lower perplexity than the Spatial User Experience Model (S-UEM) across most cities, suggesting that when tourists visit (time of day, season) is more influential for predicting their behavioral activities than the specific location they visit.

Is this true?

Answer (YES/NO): NO